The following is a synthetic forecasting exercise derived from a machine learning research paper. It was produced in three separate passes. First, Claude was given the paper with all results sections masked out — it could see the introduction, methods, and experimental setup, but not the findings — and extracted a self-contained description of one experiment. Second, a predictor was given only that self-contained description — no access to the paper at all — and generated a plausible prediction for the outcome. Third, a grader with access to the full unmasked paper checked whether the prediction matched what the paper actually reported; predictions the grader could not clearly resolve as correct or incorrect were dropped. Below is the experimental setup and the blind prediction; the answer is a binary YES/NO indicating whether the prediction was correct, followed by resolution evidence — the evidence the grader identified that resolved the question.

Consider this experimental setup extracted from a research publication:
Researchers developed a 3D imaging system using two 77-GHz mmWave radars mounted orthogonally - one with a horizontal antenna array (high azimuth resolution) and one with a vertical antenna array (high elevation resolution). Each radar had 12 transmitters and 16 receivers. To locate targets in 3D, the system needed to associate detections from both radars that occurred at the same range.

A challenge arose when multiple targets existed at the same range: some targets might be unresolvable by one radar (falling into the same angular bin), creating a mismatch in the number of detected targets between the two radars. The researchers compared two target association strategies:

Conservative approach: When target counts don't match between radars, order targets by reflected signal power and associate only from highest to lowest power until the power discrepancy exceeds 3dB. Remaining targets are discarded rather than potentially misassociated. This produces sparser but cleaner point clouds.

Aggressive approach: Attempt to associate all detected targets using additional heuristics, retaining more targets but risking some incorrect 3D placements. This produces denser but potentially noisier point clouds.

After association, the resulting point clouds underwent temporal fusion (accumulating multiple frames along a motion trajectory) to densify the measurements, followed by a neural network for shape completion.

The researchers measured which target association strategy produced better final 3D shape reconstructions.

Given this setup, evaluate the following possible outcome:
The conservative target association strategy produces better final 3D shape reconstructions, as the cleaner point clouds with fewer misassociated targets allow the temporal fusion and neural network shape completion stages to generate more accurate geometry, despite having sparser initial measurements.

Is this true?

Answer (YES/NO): YES